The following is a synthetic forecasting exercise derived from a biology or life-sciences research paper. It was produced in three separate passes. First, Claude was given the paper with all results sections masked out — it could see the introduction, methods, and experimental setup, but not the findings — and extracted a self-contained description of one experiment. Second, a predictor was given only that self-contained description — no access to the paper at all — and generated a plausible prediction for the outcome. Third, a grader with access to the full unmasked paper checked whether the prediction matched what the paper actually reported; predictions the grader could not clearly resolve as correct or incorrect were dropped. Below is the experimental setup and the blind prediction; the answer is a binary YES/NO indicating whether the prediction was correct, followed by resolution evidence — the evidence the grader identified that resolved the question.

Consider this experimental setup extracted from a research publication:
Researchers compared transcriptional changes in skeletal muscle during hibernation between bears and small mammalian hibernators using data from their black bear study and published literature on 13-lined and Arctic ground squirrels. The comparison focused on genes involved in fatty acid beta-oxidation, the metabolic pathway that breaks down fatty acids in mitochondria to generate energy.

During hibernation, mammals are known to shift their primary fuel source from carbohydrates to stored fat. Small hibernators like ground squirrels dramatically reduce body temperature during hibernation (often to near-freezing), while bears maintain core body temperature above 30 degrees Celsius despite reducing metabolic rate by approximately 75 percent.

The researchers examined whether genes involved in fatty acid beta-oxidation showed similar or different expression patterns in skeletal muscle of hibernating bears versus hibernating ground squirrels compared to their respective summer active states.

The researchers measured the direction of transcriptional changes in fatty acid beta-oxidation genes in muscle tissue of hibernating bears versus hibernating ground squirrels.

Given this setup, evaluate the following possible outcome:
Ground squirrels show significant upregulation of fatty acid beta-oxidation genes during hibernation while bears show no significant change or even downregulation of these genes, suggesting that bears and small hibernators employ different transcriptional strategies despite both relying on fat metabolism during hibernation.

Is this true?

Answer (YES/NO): YES